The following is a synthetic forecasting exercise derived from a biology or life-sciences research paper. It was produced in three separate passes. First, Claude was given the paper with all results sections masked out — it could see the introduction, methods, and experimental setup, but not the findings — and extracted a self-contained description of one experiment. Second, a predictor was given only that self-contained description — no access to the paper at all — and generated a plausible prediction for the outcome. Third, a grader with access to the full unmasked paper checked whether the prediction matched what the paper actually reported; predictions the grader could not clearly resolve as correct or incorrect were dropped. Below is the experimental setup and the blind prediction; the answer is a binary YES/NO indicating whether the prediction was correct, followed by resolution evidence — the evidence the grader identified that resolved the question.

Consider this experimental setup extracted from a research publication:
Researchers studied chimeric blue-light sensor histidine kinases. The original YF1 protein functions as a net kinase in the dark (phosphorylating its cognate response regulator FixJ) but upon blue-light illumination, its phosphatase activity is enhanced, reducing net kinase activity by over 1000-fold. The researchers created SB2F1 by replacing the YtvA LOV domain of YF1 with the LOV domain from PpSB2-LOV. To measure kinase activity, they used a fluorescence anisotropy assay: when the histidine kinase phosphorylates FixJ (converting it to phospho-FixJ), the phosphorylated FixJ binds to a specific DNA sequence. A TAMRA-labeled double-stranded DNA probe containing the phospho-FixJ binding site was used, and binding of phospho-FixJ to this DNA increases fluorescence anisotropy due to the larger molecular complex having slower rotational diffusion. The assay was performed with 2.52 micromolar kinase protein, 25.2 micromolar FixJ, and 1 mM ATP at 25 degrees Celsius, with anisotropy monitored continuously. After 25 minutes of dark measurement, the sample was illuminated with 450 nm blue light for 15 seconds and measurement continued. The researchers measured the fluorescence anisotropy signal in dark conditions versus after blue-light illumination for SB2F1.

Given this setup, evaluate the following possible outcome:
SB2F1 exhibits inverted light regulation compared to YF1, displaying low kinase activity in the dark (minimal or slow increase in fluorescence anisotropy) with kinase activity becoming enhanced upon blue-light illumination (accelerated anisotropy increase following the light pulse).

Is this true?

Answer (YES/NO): NO